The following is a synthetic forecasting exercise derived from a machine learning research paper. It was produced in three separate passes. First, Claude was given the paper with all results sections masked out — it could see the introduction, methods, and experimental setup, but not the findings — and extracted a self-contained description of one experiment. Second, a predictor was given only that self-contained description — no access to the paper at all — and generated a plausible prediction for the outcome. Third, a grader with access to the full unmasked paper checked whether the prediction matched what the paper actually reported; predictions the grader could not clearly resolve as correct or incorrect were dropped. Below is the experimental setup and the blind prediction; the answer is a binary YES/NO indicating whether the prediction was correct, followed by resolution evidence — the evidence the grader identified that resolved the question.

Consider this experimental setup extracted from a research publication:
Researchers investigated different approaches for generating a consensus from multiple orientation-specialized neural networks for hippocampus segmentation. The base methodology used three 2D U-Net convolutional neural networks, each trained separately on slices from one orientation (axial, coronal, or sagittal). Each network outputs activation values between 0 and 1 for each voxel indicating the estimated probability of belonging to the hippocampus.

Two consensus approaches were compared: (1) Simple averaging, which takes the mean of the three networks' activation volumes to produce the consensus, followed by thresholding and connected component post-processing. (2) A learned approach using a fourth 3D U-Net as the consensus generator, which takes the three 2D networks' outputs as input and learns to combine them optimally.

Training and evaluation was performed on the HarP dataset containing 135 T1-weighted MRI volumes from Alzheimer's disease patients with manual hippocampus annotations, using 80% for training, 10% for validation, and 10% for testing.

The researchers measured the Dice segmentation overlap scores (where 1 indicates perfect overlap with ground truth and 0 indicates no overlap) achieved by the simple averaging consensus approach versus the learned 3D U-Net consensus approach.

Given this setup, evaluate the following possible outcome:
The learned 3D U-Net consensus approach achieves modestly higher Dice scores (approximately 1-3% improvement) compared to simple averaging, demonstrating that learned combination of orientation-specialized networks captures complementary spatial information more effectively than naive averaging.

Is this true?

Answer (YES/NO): NO